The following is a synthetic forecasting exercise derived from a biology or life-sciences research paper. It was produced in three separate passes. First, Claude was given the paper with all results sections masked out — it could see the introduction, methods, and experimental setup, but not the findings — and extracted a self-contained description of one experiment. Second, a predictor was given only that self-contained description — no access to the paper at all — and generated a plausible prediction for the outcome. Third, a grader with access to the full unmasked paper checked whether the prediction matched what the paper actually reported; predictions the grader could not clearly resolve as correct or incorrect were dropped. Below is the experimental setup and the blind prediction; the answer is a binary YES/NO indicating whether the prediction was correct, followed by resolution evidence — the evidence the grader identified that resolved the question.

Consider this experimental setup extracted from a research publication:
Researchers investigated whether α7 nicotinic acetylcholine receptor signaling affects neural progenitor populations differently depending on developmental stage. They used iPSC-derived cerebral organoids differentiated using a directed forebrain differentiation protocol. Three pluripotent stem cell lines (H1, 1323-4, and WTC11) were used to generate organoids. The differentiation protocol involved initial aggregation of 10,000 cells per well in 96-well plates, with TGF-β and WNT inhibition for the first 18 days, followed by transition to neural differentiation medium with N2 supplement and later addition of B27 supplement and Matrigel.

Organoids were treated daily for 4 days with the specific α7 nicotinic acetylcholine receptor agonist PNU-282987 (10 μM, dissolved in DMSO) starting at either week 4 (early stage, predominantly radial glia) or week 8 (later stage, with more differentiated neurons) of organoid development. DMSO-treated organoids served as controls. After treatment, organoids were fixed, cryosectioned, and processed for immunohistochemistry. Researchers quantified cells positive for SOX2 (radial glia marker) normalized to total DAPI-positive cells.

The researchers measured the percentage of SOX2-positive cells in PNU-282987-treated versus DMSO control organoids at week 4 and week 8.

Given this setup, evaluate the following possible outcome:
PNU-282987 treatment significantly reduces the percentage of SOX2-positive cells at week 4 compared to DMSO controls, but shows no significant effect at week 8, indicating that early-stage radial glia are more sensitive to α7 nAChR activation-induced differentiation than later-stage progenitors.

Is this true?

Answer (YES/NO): NO